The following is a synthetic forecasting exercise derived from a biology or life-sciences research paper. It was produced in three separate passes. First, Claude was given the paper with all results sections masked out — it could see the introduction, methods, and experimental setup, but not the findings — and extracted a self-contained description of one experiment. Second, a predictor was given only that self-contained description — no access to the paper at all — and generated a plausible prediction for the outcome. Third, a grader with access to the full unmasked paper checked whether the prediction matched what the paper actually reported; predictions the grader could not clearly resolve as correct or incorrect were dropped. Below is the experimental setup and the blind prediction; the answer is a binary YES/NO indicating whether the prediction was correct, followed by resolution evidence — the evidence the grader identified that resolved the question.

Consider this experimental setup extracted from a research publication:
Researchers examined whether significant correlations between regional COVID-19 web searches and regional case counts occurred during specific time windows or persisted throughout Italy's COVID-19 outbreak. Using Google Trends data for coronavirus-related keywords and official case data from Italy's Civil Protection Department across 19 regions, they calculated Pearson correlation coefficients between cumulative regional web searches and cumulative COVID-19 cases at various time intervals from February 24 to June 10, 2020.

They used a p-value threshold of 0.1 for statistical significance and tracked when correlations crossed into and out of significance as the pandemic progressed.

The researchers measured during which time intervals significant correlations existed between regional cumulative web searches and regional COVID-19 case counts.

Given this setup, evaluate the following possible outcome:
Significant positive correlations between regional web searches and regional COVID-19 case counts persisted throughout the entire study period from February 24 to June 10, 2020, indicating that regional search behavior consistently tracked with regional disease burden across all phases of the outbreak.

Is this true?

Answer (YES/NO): NO